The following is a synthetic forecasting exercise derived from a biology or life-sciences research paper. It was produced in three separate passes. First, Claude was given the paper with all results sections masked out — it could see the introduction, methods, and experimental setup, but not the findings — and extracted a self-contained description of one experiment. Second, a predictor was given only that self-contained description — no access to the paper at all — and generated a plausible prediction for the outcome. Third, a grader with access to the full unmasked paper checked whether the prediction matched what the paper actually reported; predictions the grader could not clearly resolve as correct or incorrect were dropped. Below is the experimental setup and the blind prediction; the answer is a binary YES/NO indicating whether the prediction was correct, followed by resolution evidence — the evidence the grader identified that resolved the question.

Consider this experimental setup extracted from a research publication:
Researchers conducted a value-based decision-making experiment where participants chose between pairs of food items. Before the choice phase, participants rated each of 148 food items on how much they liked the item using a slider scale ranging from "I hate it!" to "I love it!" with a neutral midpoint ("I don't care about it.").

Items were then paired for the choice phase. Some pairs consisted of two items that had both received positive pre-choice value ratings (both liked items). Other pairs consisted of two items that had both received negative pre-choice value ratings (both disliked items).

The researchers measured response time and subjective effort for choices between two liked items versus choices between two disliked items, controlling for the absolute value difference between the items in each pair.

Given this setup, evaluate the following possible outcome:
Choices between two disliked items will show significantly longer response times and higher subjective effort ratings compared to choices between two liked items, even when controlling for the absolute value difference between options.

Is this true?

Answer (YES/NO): YES